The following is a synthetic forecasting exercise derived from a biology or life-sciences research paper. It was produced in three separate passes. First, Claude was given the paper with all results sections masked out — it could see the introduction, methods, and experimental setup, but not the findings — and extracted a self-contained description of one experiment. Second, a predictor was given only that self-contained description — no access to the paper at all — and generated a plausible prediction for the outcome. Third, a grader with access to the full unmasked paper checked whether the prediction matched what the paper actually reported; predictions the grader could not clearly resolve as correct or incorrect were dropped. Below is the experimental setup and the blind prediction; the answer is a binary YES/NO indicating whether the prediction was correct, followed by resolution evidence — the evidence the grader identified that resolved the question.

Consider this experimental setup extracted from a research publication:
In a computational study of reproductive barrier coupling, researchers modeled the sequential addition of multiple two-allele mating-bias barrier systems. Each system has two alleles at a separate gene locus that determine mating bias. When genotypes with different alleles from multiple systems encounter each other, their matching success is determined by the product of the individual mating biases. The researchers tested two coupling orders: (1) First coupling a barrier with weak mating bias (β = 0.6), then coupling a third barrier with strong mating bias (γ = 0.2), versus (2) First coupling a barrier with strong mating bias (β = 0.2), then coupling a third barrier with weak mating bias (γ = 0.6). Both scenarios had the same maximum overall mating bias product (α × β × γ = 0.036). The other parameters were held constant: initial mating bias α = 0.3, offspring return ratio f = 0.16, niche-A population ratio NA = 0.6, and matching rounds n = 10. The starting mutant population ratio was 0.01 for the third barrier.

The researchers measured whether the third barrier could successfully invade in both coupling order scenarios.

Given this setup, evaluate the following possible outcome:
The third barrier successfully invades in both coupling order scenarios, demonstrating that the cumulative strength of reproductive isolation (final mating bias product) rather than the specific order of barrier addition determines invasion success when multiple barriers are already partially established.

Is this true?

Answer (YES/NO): NO